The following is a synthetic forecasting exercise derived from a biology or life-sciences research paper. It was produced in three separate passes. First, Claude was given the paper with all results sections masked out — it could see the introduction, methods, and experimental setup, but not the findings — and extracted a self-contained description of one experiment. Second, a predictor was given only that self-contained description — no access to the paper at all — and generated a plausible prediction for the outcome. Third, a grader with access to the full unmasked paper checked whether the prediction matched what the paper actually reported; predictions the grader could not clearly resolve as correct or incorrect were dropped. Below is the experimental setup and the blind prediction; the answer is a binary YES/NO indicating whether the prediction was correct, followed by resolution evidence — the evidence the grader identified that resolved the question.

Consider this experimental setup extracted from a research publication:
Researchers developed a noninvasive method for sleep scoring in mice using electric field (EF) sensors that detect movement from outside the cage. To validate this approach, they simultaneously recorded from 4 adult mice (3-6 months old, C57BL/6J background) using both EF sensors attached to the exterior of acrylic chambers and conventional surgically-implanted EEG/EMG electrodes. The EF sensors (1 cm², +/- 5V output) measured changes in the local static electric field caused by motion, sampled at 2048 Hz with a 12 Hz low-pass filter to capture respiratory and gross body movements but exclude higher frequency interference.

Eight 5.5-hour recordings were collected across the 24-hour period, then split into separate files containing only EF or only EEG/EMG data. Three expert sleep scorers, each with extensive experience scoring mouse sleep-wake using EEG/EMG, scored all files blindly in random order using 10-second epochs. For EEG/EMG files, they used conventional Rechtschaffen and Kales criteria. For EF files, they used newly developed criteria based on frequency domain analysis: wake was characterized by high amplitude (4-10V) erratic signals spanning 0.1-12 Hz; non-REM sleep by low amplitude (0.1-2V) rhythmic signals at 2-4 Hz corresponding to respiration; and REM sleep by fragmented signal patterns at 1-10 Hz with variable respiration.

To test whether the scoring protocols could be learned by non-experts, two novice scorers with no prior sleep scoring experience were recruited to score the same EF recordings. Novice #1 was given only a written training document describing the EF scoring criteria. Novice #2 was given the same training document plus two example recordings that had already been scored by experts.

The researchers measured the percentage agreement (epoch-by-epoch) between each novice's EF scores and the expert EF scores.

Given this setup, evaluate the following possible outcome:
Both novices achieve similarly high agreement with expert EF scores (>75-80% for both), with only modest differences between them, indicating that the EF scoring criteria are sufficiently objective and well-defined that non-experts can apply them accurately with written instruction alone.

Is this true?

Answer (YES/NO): NO